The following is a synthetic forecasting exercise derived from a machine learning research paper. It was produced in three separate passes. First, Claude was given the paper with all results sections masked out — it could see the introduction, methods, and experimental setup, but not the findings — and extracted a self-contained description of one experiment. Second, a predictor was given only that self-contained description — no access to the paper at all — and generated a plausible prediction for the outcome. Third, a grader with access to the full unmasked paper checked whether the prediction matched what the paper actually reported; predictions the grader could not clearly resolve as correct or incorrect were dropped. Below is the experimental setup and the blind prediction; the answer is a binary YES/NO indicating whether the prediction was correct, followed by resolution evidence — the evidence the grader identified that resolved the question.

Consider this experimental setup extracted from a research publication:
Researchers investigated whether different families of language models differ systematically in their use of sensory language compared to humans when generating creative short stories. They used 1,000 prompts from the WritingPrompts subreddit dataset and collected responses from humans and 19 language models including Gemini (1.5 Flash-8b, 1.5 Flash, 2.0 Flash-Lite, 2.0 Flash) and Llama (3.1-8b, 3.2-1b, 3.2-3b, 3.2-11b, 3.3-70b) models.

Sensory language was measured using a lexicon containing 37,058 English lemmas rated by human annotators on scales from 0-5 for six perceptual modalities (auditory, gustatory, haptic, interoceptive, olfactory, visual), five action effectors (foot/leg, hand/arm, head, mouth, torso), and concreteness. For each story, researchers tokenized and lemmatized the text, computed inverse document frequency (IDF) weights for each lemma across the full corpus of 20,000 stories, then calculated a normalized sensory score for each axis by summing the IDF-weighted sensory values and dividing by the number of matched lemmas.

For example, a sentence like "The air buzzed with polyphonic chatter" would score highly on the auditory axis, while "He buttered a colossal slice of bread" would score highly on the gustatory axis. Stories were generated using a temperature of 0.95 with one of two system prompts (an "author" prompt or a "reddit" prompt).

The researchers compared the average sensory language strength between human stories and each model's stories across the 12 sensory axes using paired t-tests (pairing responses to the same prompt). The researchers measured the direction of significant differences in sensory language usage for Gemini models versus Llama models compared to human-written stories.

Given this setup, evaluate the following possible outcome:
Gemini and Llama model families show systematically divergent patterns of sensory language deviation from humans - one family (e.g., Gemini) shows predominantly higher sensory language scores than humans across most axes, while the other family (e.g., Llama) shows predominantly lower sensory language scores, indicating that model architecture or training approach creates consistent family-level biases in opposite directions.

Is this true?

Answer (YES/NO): YES